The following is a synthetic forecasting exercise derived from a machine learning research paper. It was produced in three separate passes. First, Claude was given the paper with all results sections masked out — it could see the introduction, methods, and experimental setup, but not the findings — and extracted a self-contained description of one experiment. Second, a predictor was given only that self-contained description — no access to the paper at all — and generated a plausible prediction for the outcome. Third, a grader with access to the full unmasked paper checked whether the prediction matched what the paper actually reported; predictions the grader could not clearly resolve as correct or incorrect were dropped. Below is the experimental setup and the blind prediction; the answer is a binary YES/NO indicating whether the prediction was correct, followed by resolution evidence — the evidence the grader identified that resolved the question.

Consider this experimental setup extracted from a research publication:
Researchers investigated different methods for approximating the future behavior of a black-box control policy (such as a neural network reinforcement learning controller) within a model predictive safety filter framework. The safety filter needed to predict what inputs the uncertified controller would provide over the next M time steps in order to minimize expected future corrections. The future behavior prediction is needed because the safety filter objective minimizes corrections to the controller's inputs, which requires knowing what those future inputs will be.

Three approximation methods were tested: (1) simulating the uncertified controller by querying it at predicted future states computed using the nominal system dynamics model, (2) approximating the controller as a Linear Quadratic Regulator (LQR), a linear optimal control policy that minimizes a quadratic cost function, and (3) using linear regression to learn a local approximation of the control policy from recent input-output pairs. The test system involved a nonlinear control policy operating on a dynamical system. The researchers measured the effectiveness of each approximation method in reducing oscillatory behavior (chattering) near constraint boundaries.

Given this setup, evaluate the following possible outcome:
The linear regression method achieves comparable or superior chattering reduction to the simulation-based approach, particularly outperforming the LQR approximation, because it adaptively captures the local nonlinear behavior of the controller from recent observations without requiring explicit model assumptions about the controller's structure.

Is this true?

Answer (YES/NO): NO